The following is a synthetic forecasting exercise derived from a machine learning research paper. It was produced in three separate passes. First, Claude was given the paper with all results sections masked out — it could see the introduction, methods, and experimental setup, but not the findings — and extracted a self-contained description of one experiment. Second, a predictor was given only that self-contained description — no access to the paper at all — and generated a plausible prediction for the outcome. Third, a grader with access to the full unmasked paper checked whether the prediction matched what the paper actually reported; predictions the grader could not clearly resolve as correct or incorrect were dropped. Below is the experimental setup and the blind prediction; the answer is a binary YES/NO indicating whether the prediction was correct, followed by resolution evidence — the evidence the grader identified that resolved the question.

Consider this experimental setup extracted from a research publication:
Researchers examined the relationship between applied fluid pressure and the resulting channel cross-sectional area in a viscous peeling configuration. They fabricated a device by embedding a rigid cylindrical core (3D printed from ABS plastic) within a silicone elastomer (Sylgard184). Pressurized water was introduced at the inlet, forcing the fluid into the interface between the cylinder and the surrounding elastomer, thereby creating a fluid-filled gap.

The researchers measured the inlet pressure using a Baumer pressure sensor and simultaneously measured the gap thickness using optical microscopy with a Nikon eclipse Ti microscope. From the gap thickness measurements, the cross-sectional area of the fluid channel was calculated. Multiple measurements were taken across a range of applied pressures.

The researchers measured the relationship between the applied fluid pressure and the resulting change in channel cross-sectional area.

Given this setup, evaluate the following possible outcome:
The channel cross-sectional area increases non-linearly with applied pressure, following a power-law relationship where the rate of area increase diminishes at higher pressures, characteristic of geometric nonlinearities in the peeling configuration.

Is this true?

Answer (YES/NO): NO